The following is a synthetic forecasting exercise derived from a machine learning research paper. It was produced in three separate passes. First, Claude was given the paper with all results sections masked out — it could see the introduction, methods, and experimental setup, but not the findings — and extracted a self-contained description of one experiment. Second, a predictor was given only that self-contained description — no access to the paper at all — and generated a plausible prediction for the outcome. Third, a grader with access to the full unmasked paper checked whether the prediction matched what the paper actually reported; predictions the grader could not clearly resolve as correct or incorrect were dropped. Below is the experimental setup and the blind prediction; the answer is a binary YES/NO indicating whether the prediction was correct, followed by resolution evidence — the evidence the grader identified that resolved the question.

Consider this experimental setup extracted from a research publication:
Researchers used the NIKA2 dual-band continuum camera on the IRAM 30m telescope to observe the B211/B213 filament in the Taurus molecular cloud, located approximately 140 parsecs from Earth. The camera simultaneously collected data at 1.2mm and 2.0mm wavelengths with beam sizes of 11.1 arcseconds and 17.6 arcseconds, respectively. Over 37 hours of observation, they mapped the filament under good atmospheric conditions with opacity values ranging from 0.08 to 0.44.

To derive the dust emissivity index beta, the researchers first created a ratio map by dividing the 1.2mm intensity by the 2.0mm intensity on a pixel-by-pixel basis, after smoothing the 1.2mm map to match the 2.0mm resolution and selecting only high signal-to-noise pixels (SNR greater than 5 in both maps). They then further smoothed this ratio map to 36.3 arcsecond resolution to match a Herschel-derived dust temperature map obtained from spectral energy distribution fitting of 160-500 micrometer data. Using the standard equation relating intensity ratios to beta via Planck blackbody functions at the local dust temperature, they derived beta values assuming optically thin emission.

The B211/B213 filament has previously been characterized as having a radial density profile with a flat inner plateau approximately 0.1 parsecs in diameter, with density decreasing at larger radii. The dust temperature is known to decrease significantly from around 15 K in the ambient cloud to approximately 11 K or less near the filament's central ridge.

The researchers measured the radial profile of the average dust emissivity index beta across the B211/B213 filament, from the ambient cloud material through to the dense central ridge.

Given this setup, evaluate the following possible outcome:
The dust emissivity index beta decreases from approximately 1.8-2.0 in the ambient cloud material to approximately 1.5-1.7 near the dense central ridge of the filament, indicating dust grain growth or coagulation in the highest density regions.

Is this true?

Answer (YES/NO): NO